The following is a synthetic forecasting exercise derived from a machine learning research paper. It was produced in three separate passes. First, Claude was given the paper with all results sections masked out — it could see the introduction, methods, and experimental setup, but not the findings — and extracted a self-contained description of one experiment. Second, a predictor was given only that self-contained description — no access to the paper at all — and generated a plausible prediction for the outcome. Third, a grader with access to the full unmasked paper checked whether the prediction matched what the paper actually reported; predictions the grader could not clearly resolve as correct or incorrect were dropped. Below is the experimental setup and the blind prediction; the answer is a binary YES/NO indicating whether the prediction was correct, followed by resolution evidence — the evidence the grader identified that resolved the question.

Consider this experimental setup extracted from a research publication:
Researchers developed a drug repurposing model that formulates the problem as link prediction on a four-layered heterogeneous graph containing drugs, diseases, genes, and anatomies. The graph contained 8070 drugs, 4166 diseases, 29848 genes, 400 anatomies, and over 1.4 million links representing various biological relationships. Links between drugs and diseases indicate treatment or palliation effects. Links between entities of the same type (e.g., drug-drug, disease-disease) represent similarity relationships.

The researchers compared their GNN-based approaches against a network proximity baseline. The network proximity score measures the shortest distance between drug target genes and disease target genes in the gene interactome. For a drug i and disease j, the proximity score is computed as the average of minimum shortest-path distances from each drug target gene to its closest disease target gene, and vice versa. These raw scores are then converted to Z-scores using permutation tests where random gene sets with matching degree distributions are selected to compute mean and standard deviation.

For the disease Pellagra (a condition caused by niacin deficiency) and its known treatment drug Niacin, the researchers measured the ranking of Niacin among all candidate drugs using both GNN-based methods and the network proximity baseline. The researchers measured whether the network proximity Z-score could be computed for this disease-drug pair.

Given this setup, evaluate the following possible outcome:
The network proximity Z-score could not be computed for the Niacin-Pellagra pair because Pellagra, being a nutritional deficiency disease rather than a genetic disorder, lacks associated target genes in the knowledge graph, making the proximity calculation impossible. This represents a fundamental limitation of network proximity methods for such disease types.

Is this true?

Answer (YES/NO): NO